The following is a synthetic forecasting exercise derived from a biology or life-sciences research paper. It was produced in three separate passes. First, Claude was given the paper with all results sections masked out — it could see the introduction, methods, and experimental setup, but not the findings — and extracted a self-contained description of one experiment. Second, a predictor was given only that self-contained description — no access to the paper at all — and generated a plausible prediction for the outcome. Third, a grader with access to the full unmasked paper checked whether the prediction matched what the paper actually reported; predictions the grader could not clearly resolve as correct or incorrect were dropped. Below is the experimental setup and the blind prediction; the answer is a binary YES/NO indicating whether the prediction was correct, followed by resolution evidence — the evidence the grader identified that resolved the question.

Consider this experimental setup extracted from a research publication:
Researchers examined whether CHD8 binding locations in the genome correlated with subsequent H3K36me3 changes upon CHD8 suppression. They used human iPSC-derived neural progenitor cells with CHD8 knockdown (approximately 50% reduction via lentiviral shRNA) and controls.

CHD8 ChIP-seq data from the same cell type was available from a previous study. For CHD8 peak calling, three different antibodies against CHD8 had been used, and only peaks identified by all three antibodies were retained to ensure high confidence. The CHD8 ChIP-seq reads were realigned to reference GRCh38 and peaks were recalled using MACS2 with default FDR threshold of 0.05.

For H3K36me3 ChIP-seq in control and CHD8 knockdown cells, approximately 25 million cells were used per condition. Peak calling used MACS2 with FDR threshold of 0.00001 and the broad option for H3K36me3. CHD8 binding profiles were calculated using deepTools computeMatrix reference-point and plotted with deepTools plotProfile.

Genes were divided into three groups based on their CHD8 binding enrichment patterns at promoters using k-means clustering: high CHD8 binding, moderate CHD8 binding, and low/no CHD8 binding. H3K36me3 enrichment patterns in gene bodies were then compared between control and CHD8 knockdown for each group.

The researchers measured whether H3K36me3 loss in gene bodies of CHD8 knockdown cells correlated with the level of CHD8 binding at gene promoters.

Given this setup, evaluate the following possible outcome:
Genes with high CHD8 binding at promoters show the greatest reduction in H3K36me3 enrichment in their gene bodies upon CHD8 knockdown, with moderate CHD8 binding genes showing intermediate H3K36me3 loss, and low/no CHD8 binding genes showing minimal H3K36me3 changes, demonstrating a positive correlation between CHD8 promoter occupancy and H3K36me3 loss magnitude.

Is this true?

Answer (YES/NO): NO